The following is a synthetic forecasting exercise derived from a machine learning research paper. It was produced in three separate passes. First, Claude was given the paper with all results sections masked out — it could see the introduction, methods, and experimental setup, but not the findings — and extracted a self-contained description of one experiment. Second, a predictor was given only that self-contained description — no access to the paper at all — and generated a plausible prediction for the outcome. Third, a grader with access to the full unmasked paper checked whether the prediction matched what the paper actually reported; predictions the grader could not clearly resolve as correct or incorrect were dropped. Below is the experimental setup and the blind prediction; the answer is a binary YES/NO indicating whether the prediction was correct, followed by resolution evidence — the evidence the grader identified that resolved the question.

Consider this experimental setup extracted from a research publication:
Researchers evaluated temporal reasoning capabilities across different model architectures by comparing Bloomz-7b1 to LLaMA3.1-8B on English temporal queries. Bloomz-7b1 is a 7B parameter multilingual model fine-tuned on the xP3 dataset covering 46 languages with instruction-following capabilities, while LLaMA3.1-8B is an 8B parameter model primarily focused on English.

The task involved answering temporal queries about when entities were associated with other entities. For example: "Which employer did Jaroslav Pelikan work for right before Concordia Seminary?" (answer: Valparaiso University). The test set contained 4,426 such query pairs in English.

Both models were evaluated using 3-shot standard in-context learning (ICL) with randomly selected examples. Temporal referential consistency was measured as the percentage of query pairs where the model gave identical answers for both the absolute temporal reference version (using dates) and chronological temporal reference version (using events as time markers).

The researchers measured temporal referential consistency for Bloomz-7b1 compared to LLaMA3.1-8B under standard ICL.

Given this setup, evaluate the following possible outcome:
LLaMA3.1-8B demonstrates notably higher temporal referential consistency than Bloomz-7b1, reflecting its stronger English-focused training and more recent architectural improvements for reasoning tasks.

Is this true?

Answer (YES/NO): NO